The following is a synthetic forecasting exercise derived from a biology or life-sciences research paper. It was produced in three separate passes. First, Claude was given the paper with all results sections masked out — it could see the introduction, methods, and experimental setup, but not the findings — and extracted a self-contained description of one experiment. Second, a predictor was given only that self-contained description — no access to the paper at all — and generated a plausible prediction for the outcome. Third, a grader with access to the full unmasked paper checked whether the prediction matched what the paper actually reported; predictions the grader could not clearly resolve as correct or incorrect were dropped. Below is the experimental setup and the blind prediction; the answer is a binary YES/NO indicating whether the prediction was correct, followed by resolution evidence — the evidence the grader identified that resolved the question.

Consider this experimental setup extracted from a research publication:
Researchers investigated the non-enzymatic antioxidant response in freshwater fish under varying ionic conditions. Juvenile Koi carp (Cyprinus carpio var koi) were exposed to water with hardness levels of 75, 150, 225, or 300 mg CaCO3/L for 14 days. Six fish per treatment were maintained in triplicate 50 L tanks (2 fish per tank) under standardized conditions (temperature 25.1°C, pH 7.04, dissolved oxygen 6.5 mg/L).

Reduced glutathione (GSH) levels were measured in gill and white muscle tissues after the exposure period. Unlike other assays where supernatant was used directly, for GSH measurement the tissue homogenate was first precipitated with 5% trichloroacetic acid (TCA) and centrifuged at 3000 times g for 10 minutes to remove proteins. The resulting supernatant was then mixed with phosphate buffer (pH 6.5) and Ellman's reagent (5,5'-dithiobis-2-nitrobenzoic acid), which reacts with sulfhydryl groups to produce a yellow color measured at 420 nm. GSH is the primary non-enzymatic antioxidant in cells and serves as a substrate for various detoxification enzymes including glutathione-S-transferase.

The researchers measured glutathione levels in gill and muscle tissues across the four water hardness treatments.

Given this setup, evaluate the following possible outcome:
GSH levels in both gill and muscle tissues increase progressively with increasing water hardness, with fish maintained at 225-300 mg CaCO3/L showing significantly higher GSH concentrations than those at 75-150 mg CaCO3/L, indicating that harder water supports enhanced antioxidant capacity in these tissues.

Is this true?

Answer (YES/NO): NO